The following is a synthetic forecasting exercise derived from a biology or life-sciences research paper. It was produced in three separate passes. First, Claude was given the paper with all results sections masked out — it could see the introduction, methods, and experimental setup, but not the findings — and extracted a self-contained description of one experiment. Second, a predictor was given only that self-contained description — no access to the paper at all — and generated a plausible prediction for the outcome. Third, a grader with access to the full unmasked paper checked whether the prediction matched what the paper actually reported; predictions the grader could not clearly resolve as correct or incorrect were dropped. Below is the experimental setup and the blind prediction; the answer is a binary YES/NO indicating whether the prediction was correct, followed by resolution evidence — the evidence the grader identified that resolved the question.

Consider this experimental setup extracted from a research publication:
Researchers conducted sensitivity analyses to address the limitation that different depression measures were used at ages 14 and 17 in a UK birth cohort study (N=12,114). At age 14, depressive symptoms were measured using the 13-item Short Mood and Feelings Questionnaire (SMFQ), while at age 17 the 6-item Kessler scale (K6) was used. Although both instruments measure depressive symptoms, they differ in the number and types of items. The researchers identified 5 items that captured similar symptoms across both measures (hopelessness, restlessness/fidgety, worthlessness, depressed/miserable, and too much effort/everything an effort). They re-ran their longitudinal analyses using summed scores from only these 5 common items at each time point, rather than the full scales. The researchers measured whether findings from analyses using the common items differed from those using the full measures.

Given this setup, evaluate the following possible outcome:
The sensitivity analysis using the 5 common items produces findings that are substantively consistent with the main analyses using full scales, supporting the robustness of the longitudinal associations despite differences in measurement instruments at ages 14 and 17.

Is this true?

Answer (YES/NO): YES